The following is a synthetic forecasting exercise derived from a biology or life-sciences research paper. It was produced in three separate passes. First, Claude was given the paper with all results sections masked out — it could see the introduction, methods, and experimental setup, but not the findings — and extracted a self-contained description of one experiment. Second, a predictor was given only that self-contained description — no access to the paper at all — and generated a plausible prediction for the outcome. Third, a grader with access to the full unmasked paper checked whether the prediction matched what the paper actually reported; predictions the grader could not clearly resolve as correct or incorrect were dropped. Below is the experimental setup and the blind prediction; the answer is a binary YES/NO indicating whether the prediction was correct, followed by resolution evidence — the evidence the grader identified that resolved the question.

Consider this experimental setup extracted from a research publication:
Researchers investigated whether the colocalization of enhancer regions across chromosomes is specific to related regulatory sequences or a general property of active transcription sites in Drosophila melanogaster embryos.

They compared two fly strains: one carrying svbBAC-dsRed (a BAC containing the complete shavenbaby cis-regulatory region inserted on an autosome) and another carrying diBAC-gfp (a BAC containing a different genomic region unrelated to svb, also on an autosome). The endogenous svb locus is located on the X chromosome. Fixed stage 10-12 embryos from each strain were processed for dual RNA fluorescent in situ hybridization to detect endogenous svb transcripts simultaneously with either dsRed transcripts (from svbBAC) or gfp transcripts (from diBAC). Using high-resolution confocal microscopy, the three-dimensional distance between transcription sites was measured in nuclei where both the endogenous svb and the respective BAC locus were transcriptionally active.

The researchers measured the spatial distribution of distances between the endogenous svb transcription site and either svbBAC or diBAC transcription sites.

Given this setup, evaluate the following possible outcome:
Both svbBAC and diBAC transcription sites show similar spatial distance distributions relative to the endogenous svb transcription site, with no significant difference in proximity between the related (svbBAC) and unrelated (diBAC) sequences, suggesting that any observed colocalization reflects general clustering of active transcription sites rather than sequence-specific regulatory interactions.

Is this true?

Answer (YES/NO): NO